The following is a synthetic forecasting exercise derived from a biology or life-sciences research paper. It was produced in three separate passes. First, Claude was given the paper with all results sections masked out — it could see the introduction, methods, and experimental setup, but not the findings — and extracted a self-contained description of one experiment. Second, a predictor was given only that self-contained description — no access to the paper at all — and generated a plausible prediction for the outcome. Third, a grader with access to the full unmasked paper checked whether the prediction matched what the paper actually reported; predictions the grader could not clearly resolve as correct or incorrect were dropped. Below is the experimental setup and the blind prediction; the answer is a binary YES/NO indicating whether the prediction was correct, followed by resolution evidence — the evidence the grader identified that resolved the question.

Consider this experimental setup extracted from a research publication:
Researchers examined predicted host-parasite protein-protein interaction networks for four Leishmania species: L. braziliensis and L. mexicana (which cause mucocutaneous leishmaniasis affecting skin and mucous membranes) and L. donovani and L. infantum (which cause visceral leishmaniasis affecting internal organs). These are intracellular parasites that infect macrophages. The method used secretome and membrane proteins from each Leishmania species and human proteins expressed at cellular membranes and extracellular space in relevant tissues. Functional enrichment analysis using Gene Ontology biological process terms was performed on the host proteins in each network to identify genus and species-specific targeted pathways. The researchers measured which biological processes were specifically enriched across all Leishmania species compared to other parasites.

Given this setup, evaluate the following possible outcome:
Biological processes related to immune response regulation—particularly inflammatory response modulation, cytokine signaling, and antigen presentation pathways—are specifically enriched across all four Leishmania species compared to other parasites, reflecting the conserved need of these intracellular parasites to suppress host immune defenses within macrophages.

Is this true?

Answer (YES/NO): NO